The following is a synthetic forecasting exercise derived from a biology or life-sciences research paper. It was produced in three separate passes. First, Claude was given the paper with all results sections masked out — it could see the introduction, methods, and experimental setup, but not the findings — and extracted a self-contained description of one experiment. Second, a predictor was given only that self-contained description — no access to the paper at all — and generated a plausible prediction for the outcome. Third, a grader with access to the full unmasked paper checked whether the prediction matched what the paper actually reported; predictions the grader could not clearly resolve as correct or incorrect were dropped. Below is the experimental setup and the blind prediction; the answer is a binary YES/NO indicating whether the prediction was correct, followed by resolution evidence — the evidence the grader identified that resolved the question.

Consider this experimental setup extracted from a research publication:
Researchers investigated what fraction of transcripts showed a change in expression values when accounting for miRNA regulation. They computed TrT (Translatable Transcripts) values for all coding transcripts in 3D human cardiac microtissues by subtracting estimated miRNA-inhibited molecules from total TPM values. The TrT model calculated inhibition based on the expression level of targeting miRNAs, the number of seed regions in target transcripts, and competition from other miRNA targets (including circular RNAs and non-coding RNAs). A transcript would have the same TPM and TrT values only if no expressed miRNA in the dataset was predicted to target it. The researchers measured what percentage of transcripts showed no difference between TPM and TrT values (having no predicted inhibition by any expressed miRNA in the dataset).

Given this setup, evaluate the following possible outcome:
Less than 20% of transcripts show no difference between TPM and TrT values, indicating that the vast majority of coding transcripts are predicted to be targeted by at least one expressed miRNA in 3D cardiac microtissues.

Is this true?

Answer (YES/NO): NO